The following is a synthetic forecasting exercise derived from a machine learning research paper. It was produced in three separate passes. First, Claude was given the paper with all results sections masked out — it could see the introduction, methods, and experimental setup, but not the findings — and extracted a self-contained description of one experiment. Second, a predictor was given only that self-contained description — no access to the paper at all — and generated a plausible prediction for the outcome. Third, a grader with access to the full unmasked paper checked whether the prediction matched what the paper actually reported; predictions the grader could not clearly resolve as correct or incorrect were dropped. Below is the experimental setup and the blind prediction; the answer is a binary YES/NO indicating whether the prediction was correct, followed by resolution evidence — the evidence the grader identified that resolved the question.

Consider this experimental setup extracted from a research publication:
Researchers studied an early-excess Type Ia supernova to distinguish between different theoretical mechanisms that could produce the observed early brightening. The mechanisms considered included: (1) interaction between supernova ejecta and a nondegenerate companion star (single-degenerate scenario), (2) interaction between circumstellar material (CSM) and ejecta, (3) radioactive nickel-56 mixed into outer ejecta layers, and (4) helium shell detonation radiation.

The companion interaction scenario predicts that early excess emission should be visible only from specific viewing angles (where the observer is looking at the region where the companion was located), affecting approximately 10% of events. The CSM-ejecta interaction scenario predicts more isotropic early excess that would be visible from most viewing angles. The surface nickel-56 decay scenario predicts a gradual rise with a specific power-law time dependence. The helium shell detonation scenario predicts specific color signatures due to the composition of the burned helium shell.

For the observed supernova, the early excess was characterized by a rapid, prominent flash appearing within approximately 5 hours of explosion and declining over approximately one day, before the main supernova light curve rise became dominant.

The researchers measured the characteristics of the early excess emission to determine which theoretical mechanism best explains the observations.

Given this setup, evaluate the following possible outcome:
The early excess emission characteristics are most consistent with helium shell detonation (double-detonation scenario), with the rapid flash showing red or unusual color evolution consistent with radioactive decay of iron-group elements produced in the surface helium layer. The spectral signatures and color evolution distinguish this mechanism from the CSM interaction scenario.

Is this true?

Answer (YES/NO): NO